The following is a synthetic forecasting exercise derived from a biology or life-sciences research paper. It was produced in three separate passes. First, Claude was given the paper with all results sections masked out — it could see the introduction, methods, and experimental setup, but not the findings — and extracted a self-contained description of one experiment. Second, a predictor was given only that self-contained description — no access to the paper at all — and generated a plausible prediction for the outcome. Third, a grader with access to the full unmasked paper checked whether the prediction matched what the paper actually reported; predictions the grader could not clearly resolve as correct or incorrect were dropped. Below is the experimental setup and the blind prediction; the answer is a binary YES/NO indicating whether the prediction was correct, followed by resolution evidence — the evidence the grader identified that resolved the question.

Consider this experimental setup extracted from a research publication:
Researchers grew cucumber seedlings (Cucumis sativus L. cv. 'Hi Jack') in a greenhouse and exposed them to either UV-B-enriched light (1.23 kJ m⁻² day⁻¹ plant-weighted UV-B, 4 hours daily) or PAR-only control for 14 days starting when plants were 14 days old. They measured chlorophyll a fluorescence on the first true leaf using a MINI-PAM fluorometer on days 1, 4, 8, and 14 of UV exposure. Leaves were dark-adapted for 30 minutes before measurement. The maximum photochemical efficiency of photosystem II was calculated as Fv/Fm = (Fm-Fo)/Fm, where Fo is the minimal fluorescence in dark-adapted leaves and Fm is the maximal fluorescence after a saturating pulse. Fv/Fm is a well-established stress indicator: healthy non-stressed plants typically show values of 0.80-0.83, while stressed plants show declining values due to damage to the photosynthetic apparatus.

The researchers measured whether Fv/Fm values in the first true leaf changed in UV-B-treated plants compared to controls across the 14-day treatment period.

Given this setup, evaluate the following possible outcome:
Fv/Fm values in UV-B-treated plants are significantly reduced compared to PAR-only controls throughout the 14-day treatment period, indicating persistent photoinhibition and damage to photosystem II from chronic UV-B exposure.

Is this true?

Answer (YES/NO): NO